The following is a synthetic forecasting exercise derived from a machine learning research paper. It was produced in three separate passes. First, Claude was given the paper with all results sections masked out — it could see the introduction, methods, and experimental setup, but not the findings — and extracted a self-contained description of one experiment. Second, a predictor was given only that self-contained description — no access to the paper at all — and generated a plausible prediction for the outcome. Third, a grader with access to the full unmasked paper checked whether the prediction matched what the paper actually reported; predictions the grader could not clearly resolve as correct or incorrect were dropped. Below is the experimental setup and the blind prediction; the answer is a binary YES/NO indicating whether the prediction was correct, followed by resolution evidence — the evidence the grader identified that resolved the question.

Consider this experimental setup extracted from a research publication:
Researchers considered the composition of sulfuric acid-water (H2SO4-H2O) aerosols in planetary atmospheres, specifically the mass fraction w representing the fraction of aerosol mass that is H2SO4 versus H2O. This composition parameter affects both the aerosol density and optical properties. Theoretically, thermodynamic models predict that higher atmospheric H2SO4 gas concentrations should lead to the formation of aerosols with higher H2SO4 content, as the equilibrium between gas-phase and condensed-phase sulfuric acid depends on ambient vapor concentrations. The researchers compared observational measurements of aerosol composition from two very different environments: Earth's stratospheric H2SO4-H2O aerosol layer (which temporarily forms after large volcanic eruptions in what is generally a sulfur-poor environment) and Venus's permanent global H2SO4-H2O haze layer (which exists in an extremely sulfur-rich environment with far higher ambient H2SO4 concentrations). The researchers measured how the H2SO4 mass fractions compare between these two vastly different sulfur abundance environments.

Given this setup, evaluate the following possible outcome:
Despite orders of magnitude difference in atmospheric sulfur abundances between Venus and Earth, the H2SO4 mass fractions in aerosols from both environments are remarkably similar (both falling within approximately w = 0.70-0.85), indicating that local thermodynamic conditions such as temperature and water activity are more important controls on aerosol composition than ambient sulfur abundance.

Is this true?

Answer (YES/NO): YES